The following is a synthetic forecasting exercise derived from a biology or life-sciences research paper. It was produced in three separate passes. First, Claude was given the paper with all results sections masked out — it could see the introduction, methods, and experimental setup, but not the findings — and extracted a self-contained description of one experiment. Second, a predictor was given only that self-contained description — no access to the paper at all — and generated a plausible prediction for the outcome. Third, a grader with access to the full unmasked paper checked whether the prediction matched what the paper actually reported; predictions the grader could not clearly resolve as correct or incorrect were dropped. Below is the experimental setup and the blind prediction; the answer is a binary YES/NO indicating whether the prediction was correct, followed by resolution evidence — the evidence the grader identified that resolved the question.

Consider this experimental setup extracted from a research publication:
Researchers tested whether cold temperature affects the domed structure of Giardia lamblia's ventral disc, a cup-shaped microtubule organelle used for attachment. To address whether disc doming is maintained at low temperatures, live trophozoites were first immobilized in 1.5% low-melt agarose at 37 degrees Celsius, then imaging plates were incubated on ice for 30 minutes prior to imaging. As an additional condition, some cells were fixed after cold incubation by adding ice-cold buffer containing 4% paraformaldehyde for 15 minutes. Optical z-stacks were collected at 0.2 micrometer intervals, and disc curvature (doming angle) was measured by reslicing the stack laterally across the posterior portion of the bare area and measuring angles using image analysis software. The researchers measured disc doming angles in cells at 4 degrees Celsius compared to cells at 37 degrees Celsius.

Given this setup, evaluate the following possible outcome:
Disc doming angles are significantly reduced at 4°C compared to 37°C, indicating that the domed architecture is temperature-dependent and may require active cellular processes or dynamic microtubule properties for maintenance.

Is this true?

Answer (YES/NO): YES